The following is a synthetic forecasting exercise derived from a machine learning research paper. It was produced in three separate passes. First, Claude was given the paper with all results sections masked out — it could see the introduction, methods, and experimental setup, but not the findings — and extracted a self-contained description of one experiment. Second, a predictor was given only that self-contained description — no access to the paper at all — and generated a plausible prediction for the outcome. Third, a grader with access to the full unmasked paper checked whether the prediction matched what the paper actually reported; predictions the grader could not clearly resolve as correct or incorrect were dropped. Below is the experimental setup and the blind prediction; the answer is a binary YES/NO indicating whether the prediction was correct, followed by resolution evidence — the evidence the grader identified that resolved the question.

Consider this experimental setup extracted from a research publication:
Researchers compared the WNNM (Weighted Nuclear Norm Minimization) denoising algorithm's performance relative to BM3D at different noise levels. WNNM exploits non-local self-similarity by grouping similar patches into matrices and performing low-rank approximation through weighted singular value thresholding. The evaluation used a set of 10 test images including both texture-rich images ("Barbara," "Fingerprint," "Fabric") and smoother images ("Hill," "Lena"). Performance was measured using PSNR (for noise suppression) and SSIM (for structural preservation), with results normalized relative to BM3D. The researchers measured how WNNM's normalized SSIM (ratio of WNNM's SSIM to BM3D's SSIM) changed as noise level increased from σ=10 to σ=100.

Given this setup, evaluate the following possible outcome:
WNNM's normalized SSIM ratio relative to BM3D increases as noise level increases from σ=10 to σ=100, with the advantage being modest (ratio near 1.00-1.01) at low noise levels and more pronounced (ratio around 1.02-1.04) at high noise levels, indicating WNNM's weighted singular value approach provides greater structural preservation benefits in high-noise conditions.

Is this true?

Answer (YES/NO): NO